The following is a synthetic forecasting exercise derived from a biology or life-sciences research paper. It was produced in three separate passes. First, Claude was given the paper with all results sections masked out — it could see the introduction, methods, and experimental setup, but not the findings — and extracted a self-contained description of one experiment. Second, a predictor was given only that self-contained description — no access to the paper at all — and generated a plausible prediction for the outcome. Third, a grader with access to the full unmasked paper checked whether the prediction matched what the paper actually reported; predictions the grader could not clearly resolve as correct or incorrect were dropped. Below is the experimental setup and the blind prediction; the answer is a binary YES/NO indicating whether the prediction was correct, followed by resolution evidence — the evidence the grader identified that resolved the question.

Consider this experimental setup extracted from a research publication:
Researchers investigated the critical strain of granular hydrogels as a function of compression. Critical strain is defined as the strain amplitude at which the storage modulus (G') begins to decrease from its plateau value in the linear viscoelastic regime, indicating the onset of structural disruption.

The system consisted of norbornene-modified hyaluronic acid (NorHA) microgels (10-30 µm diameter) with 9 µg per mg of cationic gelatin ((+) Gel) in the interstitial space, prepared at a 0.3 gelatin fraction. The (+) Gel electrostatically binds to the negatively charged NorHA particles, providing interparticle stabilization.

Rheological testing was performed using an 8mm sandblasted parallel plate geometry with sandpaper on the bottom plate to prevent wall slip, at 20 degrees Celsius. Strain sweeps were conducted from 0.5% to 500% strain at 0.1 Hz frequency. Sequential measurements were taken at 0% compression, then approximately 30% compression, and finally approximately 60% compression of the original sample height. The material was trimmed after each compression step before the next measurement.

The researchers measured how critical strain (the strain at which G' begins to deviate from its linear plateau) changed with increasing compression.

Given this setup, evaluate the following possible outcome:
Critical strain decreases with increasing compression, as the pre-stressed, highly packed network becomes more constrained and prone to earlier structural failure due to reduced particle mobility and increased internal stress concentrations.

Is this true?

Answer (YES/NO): NO